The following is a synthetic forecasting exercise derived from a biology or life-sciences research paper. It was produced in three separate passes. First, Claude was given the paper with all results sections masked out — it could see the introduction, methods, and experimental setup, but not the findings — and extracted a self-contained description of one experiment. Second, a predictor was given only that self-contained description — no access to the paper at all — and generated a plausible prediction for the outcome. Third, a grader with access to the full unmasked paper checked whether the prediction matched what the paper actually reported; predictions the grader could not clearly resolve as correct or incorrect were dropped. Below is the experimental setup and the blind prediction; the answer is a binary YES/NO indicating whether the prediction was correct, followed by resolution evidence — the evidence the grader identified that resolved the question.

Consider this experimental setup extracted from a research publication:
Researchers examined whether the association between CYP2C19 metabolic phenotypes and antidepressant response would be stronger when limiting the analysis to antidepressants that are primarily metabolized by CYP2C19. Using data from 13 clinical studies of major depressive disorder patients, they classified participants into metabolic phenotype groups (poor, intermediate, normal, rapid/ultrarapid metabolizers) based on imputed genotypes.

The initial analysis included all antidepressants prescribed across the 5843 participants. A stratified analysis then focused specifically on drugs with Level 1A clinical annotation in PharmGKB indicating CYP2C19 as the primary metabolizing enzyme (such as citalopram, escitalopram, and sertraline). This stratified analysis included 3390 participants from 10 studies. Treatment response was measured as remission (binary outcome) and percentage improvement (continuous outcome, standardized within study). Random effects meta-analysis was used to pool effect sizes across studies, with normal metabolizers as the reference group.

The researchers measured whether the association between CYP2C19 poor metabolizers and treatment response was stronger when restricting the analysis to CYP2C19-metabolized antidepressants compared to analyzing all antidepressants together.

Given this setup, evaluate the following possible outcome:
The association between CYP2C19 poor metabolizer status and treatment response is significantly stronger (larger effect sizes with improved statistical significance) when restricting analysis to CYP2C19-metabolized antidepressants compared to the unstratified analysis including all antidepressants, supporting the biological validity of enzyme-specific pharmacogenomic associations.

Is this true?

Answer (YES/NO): NO